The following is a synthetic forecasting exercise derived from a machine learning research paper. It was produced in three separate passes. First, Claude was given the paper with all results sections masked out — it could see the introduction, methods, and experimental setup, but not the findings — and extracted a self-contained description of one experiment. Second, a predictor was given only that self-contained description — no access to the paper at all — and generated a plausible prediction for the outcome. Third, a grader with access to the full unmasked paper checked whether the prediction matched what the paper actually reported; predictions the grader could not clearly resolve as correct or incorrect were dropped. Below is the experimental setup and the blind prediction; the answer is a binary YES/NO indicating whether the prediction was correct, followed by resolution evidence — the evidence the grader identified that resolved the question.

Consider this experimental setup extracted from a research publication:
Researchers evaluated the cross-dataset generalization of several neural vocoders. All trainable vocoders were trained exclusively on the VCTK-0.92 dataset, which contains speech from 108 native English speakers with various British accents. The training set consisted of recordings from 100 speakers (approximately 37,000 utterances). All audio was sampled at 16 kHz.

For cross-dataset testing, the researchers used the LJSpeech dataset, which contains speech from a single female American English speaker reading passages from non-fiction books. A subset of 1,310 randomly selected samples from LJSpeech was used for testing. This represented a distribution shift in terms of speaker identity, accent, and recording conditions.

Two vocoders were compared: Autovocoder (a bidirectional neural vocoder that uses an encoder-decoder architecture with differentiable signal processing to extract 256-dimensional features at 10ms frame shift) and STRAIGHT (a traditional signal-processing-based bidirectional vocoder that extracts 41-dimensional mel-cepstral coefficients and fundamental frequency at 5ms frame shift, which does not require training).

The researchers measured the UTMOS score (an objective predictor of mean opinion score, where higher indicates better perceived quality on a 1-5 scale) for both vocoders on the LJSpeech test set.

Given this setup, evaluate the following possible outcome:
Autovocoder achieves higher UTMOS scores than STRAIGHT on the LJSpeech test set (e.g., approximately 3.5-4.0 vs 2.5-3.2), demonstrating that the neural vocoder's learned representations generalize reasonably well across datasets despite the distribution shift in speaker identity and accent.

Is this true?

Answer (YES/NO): NO